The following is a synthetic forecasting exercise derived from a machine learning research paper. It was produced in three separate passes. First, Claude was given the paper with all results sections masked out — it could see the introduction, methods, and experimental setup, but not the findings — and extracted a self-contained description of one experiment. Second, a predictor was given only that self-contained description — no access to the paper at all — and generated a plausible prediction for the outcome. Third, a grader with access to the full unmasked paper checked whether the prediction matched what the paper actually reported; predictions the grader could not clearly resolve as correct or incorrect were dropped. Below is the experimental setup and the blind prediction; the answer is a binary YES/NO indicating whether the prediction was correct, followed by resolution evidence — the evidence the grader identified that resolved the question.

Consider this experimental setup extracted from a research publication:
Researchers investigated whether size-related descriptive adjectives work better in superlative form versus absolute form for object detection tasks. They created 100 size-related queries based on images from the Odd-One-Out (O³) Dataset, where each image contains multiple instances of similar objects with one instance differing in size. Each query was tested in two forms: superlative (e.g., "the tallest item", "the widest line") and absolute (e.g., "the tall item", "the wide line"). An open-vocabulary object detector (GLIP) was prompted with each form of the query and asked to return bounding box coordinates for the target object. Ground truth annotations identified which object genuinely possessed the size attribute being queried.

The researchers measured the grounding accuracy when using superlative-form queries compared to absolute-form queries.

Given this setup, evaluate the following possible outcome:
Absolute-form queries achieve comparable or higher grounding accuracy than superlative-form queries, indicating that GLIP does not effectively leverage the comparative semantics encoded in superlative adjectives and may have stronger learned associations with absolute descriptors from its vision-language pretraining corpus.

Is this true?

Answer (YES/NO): YES